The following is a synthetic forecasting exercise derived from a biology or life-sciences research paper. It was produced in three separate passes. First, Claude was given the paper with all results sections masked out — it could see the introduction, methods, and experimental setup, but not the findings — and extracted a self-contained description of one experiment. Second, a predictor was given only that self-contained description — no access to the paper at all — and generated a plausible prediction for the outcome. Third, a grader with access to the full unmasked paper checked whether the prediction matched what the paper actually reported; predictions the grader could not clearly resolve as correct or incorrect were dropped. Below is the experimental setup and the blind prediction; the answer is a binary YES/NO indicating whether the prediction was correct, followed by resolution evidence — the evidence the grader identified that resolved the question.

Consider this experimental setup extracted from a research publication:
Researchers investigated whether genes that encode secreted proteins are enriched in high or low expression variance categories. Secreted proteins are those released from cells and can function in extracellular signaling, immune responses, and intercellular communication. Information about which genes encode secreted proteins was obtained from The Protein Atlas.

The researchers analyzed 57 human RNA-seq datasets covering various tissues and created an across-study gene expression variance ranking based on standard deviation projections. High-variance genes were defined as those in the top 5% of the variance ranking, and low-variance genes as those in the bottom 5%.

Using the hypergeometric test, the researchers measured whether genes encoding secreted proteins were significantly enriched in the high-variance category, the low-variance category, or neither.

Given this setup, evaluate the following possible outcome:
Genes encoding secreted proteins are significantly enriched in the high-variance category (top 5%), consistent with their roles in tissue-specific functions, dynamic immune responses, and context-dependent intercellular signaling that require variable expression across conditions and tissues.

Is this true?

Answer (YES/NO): YES